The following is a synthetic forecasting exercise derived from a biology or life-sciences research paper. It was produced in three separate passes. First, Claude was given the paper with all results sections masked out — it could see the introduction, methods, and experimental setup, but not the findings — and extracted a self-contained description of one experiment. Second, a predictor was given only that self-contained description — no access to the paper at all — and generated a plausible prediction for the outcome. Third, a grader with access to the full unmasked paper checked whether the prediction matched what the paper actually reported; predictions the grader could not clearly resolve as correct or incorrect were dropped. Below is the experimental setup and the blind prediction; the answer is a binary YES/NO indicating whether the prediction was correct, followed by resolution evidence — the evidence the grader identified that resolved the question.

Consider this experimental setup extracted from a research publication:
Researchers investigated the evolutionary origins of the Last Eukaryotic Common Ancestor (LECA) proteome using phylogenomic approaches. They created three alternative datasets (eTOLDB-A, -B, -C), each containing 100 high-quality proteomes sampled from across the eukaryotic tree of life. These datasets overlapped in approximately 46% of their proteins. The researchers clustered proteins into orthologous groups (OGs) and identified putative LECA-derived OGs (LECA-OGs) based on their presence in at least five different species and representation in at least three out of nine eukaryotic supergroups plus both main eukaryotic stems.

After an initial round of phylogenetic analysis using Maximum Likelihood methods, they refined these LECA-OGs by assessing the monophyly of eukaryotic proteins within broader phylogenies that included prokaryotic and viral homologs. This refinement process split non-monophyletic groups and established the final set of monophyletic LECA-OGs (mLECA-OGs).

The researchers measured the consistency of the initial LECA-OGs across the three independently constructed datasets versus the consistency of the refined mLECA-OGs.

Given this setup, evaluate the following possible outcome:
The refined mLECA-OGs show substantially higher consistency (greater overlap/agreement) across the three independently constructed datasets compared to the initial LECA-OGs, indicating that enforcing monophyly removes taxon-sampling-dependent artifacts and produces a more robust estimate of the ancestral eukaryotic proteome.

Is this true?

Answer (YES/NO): NO